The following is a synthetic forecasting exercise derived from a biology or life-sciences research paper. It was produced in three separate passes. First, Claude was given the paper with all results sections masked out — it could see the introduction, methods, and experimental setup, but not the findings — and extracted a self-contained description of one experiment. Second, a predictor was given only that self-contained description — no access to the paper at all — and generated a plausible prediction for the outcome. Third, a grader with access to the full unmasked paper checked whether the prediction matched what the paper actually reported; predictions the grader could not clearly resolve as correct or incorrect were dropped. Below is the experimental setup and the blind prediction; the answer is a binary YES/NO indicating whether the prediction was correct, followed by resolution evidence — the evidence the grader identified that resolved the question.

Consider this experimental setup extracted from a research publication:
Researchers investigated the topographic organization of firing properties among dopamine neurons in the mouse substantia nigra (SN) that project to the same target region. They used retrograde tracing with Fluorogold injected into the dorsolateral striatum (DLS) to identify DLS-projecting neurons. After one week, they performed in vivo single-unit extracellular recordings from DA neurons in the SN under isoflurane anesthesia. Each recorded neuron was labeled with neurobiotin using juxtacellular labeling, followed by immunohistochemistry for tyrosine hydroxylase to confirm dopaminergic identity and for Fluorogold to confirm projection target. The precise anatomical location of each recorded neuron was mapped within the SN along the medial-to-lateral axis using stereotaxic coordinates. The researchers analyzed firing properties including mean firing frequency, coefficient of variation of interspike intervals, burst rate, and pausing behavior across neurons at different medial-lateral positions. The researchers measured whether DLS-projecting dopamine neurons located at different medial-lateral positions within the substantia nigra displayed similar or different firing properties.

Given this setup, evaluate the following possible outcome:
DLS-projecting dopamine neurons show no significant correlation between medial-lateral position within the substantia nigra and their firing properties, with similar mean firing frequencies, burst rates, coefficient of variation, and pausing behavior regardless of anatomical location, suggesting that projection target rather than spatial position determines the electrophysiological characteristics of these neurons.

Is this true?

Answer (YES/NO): NO